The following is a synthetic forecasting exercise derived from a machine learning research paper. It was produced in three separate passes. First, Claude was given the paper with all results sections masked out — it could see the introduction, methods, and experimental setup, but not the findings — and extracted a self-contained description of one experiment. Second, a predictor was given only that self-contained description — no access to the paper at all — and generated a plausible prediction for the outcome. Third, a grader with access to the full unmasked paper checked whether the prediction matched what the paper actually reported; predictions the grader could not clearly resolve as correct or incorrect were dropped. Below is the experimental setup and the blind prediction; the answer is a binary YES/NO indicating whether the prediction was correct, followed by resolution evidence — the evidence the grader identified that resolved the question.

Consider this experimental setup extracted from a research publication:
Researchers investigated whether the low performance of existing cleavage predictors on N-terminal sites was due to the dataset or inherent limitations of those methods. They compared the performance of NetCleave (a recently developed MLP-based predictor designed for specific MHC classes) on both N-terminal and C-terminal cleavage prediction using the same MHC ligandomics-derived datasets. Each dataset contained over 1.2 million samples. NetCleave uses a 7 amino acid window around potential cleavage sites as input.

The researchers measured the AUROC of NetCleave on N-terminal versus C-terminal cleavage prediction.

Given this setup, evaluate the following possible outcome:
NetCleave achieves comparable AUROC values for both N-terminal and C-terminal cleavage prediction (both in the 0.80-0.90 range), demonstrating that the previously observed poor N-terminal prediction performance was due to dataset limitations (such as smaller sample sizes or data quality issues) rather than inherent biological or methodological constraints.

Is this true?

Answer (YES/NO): NO